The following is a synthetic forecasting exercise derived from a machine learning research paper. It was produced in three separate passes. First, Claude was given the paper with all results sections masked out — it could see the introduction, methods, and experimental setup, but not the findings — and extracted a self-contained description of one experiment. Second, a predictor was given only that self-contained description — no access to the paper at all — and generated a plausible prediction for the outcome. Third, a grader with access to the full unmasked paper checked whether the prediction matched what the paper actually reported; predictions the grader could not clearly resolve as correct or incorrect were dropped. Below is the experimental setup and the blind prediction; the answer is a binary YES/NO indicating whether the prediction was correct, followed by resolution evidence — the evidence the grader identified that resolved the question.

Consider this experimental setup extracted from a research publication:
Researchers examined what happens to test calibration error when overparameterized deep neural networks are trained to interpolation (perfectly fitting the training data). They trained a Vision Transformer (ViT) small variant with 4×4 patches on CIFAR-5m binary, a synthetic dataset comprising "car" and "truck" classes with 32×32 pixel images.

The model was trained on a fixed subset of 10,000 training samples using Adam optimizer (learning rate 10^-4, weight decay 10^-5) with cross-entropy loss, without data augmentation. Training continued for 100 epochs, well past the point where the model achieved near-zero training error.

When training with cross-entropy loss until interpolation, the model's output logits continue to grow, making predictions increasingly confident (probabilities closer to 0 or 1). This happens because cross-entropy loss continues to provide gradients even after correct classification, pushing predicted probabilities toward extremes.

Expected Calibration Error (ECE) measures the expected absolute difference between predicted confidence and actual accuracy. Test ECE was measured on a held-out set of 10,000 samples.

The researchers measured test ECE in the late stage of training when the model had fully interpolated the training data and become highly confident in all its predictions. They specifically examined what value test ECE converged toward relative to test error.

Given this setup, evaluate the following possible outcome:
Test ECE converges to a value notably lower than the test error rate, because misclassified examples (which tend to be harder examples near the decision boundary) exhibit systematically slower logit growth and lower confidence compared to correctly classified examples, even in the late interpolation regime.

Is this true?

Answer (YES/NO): NO